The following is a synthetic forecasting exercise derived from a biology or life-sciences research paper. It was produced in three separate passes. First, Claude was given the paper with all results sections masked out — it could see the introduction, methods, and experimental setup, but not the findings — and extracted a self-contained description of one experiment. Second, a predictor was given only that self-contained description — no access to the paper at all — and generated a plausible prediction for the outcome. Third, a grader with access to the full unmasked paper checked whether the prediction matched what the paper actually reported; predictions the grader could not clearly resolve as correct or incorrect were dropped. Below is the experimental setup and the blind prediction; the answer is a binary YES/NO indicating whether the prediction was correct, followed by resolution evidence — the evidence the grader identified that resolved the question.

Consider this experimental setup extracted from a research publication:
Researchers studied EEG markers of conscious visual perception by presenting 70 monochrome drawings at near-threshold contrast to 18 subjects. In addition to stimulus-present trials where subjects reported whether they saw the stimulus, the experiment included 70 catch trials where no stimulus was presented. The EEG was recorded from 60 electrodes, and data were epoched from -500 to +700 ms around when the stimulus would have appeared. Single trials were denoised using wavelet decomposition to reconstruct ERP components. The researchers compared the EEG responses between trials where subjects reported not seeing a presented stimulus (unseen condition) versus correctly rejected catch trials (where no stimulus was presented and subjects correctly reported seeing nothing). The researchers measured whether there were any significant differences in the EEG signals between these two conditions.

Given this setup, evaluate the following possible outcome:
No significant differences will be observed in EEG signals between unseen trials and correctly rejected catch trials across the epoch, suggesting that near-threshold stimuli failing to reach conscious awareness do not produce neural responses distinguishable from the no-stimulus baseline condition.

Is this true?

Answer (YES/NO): NO